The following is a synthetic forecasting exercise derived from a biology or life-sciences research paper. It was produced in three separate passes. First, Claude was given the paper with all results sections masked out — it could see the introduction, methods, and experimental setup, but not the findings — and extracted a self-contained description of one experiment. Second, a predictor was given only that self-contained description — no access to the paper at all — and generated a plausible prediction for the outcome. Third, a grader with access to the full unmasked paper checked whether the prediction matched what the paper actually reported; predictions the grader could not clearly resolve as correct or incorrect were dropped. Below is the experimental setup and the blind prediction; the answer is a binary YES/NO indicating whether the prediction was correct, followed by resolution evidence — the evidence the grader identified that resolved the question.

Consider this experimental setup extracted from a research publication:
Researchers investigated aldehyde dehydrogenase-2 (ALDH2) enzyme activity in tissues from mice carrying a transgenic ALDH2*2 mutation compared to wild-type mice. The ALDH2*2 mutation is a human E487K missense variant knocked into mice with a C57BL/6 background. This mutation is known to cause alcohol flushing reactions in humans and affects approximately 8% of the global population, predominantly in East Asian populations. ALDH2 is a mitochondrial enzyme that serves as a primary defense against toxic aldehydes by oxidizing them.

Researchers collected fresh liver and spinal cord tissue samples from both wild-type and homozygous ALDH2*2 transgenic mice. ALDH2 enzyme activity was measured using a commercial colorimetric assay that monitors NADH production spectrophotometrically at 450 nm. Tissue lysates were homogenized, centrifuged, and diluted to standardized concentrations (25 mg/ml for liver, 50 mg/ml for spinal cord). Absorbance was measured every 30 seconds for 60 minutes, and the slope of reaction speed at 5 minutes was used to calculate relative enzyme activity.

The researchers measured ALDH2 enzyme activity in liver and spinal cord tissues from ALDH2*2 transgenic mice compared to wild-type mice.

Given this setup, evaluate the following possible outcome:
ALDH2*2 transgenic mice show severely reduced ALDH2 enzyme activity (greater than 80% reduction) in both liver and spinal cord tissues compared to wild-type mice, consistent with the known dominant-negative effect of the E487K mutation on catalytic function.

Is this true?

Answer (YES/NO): NO